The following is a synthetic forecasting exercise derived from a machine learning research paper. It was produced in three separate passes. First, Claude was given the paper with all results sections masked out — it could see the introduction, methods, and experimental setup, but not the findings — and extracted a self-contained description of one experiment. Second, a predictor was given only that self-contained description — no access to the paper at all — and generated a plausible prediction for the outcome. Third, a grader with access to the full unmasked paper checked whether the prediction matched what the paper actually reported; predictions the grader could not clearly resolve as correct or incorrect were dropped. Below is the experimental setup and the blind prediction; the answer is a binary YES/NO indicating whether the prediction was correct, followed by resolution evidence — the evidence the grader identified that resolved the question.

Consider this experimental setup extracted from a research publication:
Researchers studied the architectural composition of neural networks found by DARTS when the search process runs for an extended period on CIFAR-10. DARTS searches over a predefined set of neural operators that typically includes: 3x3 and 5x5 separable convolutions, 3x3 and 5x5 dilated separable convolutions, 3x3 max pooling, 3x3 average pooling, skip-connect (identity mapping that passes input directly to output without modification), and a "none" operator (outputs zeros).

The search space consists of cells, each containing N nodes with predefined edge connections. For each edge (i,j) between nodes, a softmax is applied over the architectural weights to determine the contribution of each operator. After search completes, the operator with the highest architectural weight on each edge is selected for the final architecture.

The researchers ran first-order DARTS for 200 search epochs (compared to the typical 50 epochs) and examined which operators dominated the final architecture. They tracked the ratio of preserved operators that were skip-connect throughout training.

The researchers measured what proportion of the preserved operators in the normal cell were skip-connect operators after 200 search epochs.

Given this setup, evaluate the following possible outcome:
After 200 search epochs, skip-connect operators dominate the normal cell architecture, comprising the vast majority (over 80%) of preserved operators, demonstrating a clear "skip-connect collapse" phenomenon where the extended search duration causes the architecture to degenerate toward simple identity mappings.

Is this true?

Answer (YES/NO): YES